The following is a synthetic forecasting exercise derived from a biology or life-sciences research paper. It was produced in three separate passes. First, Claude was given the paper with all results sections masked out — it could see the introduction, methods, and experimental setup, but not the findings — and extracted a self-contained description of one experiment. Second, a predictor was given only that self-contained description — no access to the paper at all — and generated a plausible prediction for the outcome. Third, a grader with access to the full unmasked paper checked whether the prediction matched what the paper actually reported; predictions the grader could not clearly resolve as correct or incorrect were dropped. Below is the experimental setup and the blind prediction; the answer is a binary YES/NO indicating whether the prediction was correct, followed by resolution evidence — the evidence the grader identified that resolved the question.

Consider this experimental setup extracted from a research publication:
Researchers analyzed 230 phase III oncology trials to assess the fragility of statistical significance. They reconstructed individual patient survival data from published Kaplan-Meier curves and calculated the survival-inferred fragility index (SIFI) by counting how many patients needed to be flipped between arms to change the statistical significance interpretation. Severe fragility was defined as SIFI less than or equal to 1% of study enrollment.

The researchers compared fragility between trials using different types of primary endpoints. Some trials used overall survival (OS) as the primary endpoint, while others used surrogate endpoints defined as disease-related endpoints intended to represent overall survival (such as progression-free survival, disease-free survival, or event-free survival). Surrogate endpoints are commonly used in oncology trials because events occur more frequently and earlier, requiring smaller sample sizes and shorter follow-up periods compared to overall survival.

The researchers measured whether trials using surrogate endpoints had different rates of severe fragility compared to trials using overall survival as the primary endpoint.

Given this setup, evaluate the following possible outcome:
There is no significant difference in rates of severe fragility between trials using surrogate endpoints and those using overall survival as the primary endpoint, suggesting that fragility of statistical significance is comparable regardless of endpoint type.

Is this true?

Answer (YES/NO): NO